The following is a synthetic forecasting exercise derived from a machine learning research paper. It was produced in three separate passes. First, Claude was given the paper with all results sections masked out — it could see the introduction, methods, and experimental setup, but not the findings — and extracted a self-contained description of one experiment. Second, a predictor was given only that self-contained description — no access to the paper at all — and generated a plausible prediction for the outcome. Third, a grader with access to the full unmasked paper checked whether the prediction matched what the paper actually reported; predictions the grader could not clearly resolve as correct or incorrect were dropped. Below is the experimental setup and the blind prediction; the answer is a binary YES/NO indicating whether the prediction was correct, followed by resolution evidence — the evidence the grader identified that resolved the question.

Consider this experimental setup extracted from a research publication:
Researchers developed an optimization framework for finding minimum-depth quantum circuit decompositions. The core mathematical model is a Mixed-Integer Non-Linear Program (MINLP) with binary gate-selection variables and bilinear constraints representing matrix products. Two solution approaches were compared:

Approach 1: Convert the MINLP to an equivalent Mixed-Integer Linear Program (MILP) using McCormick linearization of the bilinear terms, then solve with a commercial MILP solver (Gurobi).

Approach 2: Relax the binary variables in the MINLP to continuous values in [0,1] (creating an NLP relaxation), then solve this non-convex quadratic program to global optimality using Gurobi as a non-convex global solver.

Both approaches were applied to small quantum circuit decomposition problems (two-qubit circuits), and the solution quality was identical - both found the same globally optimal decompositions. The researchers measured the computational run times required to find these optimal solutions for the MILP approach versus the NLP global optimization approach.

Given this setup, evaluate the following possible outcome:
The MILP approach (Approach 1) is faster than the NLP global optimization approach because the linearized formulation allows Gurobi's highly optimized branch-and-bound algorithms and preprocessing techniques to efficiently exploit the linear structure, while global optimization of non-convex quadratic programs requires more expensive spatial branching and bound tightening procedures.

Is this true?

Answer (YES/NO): YES